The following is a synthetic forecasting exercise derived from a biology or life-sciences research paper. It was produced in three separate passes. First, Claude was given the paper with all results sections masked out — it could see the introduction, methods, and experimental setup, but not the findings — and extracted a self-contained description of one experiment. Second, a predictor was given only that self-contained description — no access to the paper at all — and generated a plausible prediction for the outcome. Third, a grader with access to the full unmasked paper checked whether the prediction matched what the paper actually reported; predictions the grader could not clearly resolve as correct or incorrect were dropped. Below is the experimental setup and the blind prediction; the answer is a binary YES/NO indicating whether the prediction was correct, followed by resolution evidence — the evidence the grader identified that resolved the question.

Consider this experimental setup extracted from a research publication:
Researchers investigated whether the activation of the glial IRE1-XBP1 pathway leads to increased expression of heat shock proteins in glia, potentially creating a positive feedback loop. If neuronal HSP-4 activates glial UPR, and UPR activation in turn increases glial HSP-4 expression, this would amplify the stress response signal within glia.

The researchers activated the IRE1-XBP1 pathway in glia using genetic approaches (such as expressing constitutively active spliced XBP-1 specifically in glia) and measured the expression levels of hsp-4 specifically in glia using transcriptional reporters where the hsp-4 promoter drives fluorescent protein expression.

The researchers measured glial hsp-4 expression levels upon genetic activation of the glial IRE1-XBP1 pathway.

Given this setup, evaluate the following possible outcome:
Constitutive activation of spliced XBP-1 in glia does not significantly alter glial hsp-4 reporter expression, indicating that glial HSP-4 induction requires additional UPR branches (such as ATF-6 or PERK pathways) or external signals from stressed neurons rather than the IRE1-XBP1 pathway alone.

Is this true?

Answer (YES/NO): NO